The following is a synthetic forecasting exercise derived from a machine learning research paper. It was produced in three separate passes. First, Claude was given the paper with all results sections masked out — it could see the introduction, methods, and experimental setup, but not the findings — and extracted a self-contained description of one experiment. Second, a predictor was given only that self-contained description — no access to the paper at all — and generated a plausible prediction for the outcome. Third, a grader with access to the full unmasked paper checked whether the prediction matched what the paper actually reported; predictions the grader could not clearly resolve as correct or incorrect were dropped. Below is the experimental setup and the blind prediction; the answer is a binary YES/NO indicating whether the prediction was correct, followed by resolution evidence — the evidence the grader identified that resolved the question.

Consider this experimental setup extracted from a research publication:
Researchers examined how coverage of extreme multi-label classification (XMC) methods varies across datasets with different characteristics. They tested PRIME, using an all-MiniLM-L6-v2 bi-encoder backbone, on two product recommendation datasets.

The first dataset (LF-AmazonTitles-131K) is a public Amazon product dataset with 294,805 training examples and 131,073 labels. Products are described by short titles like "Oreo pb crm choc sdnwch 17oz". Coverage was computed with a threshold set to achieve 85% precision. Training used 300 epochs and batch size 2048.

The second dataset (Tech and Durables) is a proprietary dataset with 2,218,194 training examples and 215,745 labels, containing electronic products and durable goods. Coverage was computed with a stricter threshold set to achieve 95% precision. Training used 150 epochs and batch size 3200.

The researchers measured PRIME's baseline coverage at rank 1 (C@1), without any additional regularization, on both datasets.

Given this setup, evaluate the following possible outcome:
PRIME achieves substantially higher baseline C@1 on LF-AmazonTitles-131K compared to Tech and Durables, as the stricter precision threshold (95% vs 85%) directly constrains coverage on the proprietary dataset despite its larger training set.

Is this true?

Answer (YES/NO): NO